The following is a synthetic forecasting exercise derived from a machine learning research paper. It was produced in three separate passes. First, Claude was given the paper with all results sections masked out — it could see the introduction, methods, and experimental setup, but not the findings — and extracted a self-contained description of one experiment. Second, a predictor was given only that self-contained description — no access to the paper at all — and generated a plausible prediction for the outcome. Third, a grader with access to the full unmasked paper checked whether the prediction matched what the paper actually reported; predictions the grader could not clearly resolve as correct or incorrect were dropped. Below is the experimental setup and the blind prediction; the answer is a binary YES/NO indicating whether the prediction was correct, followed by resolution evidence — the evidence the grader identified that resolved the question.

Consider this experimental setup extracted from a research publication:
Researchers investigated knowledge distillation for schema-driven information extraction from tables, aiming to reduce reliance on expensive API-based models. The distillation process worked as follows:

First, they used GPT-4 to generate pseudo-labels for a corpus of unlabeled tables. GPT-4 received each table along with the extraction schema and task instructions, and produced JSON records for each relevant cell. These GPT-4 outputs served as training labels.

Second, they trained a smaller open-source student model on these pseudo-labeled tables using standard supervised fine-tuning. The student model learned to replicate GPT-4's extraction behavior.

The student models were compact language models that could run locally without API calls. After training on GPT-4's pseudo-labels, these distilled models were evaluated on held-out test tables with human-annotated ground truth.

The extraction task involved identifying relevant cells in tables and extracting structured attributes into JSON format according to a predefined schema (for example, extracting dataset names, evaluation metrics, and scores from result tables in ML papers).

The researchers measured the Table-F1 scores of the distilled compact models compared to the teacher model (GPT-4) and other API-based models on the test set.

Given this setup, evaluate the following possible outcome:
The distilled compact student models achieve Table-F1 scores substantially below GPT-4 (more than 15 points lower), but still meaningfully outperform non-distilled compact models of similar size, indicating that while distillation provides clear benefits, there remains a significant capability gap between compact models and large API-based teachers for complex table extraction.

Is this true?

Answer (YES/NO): NO